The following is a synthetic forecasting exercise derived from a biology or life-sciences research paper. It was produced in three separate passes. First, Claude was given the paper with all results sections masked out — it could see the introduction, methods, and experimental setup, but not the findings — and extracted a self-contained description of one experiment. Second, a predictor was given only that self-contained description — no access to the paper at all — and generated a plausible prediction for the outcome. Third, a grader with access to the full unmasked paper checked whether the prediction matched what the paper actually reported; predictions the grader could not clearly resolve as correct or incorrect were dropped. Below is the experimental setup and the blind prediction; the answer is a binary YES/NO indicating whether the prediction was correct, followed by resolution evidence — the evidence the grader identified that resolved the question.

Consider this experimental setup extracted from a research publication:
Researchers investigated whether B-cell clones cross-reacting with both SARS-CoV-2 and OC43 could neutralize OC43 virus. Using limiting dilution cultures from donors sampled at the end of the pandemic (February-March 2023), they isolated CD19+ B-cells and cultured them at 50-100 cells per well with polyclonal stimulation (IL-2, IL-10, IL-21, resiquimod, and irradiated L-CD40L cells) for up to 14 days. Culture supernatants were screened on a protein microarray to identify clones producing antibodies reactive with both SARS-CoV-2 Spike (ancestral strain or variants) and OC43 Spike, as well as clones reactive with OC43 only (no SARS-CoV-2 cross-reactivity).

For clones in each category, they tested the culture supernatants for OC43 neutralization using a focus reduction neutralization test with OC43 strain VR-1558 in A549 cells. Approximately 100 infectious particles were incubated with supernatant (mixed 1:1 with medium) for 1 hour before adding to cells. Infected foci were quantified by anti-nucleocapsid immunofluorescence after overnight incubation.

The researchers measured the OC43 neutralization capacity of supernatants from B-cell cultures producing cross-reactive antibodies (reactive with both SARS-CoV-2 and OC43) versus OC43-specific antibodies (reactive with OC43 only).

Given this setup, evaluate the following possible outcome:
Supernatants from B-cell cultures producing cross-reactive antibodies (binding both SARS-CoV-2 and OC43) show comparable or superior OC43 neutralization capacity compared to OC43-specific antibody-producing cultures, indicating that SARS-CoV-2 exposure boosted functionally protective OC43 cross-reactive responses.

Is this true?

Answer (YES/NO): NO